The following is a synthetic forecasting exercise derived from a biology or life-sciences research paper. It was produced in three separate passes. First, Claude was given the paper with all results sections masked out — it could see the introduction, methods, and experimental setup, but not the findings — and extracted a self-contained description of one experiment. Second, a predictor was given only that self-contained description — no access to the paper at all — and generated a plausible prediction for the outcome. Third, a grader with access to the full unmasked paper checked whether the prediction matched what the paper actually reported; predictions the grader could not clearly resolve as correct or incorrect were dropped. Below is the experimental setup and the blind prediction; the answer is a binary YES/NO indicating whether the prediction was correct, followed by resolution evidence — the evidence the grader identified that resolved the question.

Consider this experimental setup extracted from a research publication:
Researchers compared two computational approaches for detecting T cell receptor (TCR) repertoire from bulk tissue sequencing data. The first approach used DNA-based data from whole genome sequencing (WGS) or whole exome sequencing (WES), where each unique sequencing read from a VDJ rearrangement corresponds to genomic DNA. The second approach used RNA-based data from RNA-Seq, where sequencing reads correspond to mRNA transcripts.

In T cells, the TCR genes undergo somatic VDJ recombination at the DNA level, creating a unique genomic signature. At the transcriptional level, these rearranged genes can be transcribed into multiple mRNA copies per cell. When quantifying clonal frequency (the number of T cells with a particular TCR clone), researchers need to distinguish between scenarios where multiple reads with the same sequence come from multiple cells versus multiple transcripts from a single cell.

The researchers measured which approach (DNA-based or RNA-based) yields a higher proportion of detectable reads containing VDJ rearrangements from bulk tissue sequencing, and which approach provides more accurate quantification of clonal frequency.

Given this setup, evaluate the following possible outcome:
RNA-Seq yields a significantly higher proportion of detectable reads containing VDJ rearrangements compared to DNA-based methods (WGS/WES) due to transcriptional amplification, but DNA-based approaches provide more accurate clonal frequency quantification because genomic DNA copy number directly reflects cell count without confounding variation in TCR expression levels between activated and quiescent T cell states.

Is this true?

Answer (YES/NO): YES